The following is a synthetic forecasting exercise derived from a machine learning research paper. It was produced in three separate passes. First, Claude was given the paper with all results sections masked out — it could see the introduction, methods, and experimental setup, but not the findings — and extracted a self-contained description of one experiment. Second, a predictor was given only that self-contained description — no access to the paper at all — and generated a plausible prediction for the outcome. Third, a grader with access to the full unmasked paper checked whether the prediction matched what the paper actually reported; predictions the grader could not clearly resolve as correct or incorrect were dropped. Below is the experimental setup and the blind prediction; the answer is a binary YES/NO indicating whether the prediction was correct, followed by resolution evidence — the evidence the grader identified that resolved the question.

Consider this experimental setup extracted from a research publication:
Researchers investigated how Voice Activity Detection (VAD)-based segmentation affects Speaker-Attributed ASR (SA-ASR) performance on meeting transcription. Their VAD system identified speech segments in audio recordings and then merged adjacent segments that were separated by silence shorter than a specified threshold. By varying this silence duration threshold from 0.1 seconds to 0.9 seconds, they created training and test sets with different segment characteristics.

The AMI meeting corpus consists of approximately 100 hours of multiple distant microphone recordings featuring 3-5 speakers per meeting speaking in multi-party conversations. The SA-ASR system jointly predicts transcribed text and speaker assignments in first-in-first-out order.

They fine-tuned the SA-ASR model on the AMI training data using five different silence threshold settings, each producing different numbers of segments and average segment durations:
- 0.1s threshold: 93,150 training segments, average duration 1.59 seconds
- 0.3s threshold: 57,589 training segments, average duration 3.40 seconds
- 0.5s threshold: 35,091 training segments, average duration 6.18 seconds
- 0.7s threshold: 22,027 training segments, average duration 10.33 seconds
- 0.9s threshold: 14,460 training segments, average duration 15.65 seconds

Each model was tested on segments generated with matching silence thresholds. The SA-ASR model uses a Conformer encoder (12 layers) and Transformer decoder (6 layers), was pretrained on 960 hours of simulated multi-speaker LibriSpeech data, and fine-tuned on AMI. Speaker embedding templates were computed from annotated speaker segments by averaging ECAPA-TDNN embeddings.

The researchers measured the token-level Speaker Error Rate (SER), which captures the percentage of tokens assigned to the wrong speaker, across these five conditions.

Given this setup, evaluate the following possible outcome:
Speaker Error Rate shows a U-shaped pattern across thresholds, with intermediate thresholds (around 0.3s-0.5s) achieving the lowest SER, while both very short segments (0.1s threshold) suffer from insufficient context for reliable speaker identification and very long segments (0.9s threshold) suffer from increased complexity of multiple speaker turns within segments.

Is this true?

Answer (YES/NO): NO